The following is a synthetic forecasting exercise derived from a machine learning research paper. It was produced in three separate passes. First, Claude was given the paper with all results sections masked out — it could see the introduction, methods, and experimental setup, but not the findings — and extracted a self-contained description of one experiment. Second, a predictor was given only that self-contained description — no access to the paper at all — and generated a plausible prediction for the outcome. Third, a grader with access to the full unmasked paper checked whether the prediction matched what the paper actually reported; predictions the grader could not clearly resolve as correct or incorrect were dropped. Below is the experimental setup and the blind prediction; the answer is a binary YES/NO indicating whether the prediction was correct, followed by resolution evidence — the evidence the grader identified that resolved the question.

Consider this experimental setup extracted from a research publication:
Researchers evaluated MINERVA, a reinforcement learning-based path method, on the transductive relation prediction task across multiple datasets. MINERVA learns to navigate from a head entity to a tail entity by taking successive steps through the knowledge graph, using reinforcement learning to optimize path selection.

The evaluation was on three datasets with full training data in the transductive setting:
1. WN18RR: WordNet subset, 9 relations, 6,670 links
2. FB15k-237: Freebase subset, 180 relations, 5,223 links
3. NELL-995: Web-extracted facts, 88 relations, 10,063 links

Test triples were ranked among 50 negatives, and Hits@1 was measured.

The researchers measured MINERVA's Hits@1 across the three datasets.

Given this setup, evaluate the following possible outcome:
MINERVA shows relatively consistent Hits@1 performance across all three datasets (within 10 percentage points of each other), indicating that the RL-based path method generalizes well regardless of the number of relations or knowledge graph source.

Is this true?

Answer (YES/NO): YES